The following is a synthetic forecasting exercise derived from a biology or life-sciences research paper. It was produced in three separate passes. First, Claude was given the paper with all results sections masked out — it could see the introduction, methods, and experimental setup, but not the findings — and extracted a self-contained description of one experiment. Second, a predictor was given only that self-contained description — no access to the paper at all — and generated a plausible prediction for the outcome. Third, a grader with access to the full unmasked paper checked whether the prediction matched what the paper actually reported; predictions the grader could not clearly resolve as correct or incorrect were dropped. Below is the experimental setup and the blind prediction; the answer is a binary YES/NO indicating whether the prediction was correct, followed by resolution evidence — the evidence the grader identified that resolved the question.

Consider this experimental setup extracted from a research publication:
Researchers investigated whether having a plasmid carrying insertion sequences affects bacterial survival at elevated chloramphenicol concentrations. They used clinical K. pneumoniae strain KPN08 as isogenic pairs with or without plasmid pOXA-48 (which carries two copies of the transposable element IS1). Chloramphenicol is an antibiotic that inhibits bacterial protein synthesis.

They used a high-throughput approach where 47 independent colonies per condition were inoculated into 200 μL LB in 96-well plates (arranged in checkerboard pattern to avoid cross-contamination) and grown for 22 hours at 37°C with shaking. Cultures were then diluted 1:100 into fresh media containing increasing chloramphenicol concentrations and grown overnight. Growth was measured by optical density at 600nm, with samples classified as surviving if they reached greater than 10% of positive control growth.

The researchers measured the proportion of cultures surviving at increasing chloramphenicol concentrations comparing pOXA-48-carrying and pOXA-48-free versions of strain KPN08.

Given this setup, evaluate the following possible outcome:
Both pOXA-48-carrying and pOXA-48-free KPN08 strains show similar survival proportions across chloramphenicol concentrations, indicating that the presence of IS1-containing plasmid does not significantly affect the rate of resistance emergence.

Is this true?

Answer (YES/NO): NO